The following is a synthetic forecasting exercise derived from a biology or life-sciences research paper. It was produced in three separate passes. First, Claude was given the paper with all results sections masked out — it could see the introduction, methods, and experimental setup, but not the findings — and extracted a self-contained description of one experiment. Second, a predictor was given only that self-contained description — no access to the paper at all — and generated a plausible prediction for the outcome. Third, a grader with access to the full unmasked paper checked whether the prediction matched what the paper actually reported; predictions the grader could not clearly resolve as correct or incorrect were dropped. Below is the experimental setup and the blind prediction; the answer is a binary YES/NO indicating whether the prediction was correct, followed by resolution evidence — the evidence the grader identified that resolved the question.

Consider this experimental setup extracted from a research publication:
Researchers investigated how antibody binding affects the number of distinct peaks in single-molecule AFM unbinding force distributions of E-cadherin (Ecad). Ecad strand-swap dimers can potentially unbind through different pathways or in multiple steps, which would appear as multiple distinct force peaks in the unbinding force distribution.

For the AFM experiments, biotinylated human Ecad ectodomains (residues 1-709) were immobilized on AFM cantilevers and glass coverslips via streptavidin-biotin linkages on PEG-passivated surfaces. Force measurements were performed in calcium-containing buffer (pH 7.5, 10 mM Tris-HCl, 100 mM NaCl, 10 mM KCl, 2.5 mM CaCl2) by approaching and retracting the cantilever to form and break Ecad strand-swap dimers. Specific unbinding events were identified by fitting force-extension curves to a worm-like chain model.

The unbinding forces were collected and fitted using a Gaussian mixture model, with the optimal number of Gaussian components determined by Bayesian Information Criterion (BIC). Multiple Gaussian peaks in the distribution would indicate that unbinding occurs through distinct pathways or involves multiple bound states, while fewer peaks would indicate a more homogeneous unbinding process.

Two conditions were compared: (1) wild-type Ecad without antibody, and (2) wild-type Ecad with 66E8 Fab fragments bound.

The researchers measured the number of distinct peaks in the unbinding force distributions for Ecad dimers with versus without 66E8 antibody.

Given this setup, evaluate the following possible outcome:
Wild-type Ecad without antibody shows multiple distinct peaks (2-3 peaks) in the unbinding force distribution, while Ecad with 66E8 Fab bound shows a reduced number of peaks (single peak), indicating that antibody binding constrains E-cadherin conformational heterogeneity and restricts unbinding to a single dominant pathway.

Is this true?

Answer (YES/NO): NO